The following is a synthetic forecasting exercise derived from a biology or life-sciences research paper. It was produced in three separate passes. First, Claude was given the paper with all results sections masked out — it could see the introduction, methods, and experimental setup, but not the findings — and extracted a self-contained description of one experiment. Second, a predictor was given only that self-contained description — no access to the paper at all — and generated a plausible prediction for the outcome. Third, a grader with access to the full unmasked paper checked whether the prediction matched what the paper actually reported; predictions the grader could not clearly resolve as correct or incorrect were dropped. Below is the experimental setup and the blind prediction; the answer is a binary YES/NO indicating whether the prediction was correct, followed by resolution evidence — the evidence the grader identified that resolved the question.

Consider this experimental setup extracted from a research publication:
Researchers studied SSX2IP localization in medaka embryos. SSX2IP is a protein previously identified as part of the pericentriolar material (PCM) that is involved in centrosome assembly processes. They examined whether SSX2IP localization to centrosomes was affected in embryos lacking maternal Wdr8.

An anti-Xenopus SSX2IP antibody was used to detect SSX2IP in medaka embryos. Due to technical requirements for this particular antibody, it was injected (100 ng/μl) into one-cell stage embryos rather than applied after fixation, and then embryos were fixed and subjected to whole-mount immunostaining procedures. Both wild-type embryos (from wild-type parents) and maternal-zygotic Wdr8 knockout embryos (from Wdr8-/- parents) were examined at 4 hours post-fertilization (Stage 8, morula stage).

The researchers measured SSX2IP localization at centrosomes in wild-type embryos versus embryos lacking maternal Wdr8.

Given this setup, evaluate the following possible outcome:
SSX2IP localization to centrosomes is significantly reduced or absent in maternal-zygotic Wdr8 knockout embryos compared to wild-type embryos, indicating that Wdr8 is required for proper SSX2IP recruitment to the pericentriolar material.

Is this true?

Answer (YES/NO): YES